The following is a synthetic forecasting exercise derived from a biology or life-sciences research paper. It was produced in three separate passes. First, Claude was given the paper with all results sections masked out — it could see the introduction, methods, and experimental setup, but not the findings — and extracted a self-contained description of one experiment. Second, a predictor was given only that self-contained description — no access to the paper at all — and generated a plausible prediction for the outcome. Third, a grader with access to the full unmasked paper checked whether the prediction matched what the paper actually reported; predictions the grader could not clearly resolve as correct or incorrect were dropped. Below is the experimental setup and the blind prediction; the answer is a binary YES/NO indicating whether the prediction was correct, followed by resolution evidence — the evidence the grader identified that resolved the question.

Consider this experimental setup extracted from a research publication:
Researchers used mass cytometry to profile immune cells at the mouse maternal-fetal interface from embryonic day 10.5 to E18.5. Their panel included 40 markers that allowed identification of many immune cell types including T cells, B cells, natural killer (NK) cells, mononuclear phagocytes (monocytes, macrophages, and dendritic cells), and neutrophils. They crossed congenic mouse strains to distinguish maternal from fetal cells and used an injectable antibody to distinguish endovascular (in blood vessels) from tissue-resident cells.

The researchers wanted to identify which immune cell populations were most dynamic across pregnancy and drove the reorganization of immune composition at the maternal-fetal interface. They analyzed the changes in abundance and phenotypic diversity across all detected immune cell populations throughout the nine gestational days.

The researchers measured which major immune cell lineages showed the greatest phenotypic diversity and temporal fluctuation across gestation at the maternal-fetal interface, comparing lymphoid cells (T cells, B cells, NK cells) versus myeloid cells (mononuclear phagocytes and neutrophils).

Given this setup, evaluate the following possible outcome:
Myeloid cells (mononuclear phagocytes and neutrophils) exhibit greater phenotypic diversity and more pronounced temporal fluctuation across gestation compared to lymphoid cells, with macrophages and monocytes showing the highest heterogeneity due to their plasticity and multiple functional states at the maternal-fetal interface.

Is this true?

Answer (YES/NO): YES